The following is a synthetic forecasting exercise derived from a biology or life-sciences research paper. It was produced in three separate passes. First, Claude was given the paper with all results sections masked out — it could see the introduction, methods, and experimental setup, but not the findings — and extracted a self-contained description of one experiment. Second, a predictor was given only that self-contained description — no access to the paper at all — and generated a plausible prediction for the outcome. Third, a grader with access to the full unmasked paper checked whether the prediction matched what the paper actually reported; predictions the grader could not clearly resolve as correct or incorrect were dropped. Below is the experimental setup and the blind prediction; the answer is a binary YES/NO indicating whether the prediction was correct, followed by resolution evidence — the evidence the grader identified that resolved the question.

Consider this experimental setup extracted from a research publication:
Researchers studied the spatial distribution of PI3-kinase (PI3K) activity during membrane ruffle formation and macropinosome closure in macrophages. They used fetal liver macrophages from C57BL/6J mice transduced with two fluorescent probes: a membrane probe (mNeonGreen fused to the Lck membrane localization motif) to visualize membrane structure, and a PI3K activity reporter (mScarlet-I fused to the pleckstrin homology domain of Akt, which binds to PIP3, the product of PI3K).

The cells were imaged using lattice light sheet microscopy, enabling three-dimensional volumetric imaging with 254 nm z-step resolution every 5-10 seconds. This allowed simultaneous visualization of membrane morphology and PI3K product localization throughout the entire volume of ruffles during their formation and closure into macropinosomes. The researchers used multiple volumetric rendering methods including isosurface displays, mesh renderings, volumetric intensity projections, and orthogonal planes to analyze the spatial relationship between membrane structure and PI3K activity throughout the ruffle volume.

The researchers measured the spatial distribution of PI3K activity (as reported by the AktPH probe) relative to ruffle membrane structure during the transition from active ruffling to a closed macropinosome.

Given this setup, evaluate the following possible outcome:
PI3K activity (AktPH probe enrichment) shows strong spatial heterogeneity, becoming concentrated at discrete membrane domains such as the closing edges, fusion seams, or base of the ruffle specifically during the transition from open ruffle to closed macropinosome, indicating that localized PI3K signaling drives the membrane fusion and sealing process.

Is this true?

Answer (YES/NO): YES